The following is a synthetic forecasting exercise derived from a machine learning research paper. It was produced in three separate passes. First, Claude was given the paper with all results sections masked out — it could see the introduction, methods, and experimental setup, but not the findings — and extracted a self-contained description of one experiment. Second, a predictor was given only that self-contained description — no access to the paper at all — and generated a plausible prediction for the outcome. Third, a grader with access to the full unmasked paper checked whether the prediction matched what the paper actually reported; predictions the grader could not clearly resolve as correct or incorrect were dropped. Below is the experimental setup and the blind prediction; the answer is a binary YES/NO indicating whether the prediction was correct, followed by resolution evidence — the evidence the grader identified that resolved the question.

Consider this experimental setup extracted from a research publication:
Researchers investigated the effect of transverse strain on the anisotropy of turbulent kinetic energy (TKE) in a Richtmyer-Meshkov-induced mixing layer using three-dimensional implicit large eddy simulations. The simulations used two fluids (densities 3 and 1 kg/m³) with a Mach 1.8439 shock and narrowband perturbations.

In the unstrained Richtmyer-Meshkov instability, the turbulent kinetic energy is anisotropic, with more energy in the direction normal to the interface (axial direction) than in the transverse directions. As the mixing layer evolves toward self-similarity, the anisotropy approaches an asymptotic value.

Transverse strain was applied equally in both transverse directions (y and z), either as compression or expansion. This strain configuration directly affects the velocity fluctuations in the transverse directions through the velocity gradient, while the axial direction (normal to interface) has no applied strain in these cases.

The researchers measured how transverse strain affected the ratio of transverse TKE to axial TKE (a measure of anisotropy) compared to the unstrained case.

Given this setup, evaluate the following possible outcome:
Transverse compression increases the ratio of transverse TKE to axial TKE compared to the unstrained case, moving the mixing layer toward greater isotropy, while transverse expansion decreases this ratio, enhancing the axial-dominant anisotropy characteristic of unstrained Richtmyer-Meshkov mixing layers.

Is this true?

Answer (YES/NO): YES